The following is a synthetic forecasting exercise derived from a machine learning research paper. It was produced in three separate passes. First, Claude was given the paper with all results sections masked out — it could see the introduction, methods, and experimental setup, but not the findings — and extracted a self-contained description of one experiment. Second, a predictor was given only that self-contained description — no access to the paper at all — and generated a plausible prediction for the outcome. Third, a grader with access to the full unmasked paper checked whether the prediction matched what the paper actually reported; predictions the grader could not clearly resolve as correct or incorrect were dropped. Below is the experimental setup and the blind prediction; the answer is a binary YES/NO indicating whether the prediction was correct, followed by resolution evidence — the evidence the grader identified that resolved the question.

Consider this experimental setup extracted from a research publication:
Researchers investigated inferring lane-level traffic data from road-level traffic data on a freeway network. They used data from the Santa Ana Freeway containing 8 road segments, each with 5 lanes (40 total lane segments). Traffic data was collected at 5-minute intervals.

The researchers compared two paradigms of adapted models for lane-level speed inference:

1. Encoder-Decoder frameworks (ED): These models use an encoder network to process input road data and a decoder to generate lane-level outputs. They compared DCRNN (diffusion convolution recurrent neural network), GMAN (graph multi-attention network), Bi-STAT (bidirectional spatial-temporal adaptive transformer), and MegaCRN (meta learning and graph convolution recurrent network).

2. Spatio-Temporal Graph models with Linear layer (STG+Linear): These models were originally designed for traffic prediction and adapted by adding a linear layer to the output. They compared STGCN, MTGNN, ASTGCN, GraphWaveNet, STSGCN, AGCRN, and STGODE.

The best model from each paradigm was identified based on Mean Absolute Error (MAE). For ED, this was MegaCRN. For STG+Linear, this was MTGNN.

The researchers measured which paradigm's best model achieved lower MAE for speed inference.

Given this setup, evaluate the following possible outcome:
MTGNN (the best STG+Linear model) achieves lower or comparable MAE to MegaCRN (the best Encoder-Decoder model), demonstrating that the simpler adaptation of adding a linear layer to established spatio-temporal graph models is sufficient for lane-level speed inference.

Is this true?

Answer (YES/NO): YES